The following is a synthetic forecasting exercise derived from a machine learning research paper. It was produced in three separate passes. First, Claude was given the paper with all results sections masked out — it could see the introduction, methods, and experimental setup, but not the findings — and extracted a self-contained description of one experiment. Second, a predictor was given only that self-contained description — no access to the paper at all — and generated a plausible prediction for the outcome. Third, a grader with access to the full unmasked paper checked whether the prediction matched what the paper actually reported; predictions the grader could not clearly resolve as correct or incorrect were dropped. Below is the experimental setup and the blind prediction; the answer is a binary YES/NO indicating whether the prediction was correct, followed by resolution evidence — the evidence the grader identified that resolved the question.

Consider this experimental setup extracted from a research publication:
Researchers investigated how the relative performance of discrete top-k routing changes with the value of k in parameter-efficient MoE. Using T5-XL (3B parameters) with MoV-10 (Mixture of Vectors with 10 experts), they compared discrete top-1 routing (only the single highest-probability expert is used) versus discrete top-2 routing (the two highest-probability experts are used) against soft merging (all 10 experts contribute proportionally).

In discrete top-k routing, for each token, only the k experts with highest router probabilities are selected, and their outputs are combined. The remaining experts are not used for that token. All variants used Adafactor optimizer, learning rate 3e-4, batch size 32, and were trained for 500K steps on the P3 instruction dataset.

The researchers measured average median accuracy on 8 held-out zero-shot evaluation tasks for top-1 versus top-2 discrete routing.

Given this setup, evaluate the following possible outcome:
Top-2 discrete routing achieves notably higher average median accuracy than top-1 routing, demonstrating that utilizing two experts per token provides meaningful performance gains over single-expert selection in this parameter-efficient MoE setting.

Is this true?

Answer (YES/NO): YES